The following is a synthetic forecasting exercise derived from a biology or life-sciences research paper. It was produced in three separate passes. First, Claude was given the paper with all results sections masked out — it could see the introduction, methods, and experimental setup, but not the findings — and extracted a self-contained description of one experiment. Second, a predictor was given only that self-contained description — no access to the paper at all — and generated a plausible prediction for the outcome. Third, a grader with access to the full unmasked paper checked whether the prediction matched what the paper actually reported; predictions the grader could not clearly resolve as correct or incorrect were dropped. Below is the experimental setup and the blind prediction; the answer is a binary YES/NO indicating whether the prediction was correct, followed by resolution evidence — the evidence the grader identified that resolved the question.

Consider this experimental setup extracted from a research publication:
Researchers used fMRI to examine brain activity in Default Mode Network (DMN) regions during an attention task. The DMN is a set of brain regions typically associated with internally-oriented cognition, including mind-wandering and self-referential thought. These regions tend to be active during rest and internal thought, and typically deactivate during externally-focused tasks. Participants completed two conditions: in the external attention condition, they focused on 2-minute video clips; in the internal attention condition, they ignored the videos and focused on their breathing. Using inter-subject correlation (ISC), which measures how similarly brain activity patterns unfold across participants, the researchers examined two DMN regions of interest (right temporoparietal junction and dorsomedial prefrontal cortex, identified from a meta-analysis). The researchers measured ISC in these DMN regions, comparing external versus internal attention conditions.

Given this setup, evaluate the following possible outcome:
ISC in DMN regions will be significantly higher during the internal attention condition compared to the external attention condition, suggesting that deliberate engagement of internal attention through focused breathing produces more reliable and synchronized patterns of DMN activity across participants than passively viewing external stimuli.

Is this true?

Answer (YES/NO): NO